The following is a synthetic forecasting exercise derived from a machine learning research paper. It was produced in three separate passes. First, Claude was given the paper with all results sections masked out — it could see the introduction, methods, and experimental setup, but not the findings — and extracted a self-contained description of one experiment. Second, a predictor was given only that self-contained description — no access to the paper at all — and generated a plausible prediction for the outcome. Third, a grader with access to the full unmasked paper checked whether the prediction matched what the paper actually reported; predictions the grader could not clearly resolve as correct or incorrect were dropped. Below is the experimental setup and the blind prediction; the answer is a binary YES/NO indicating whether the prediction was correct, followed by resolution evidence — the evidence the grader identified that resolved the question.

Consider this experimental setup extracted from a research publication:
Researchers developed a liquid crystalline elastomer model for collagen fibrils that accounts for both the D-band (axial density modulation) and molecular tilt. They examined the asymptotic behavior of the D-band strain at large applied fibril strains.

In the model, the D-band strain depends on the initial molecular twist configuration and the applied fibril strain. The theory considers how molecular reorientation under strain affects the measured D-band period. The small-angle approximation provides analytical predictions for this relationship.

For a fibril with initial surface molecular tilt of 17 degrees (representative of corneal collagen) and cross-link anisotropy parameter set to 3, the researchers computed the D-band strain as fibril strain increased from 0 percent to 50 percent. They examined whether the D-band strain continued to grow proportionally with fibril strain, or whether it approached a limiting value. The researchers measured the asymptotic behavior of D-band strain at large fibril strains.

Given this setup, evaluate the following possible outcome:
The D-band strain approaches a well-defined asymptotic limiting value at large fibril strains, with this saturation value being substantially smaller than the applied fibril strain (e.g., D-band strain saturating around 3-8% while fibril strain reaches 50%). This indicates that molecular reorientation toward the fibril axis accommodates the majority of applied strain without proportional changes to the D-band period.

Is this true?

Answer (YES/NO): YES